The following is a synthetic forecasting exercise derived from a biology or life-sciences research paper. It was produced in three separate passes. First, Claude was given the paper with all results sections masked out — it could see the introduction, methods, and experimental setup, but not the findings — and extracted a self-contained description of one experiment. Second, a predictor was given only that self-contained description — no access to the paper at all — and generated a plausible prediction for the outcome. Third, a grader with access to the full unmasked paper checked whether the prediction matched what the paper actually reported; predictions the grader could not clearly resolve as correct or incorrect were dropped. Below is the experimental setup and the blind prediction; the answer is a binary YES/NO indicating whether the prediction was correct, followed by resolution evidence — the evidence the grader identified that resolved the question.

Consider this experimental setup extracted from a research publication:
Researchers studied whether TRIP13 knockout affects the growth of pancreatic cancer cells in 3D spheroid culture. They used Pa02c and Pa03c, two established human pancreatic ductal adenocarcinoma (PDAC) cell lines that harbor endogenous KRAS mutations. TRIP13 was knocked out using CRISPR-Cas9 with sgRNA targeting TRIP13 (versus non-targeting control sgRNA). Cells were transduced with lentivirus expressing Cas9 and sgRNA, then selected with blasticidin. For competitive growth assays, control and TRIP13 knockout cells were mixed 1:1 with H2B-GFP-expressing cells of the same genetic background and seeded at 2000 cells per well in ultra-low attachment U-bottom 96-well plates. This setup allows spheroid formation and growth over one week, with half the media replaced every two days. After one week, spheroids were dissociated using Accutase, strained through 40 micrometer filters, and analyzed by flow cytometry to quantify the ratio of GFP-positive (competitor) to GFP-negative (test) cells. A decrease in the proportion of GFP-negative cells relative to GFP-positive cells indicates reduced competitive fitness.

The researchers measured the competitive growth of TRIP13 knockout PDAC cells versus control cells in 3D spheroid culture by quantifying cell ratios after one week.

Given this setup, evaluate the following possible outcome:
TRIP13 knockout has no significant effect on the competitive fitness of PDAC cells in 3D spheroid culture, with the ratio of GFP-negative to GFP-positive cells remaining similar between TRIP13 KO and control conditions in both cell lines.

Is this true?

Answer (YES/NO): NO